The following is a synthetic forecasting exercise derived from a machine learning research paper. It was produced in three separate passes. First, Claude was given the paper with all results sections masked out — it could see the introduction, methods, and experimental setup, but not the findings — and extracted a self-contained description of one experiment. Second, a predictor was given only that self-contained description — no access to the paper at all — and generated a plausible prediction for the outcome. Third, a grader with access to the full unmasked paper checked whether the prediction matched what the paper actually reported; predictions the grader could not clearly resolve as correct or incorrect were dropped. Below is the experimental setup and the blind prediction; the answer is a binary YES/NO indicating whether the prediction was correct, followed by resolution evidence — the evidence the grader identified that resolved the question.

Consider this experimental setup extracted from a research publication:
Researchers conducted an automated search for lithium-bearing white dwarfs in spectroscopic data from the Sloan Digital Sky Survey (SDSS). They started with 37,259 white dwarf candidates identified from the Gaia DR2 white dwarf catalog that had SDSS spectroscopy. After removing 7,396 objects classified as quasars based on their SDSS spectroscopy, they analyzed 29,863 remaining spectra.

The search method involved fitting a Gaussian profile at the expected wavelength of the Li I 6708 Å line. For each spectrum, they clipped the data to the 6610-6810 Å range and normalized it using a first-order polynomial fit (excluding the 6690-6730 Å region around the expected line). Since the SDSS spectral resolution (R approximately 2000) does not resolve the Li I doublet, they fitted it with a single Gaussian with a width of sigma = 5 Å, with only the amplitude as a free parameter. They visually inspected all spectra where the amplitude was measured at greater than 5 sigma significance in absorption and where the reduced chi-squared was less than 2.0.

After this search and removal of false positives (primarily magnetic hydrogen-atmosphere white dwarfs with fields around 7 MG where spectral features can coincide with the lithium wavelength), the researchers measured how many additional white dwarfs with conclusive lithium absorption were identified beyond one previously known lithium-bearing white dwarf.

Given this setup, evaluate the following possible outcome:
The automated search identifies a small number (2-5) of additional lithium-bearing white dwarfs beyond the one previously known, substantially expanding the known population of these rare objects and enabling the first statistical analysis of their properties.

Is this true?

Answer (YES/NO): NO